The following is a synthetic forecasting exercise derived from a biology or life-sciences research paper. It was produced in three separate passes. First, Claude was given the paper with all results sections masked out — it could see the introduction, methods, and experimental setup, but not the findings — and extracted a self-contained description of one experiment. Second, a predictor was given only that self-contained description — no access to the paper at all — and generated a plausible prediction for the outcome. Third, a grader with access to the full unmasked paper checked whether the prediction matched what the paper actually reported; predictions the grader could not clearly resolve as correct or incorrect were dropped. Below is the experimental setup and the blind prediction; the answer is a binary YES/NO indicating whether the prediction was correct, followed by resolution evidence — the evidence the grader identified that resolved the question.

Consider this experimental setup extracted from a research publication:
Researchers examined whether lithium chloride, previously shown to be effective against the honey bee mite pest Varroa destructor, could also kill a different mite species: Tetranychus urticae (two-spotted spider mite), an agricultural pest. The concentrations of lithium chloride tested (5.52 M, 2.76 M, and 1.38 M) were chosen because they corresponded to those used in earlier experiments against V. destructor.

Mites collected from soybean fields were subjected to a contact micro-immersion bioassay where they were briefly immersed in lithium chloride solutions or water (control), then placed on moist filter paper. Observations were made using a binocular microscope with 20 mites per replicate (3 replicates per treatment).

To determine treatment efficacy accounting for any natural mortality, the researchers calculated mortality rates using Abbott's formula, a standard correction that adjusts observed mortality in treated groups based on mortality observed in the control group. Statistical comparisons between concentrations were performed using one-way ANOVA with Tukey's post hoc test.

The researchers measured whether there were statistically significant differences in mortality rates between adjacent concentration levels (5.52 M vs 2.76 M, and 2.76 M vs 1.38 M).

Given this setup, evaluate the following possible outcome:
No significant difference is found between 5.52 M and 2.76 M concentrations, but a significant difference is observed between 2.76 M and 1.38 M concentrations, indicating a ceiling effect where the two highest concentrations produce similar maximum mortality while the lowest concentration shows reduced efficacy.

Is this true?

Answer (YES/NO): NO